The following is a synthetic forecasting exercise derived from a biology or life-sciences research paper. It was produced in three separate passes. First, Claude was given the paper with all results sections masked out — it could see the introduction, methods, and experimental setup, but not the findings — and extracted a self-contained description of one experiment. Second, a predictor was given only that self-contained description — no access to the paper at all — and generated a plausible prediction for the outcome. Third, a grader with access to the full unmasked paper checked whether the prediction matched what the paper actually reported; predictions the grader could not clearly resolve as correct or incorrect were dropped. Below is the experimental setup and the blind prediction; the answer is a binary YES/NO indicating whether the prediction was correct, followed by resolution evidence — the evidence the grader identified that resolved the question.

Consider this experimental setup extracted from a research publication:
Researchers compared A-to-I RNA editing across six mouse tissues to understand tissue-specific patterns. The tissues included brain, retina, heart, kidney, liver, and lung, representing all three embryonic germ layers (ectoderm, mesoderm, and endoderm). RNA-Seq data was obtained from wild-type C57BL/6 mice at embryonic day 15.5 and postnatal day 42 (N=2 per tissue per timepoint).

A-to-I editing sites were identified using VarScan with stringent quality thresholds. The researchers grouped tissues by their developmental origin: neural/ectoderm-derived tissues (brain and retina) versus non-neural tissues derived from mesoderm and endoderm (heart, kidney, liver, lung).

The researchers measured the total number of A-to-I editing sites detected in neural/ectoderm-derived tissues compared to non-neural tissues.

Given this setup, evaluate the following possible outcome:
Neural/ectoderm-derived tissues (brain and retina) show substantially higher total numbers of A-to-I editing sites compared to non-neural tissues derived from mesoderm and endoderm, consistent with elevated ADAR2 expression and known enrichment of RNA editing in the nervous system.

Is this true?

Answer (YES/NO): NO